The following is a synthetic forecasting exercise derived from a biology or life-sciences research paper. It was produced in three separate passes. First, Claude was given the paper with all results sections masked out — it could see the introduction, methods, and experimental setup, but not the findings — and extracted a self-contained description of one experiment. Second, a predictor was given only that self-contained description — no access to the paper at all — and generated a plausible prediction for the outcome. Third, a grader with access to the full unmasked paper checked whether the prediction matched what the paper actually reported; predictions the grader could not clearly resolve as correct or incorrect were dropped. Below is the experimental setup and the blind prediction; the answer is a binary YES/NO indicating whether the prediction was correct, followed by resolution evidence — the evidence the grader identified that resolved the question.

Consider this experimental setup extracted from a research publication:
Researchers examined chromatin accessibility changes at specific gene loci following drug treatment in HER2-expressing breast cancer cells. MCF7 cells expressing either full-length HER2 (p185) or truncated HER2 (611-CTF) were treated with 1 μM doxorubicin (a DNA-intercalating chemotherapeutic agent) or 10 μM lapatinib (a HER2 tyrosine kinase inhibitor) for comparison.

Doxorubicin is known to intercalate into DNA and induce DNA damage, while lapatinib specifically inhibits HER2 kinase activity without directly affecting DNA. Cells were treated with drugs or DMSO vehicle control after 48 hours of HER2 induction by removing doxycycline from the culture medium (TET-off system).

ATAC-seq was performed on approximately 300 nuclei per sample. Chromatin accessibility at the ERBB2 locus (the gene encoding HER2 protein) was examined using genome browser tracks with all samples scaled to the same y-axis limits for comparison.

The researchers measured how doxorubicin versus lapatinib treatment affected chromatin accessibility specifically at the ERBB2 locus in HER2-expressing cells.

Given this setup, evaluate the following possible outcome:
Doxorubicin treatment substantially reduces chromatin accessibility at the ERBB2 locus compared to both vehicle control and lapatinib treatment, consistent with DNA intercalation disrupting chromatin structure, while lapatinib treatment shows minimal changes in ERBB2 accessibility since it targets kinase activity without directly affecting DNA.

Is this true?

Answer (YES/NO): YES